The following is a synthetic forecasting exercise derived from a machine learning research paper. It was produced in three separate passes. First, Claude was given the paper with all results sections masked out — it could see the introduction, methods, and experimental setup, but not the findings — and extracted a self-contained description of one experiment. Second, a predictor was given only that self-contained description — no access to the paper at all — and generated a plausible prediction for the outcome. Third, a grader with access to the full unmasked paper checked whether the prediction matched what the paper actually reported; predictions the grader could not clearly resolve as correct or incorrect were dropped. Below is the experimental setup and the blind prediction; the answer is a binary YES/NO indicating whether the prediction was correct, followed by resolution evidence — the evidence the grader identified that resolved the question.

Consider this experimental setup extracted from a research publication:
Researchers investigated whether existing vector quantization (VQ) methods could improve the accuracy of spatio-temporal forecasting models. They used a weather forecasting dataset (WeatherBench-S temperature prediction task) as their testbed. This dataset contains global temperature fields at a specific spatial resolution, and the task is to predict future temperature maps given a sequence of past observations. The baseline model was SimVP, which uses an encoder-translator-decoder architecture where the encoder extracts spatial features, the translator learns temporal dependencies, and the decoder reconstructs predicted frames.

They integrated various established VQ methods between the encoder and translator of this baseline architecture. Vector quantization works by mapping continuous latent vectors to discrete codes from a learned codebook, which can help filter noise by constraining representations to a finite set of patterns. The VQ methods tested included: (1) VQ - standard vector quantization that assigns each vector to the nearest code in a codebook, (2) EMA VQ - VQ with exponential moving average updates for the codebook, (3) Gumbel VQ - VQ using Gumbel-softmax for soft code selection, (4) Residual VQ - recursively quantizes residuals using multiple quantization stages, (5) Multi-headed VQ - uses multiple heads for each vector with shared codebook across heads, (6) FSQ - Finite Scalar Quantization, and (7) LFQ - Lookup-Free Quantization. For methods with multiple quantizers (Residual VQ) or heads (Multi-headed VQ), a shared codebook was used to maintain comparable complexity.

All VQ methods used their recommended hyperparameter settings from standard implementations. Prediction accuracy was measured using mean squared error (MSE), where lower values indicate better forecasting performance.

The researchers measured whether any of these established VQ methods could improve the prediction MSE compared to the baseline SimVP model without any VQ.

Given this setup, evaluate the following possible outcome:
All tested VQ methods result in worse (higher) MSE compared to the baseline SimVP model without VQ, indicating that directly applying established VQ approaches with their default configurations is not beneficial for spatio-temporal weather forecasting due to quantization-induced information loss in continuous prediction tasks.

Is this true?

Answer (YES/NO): NO